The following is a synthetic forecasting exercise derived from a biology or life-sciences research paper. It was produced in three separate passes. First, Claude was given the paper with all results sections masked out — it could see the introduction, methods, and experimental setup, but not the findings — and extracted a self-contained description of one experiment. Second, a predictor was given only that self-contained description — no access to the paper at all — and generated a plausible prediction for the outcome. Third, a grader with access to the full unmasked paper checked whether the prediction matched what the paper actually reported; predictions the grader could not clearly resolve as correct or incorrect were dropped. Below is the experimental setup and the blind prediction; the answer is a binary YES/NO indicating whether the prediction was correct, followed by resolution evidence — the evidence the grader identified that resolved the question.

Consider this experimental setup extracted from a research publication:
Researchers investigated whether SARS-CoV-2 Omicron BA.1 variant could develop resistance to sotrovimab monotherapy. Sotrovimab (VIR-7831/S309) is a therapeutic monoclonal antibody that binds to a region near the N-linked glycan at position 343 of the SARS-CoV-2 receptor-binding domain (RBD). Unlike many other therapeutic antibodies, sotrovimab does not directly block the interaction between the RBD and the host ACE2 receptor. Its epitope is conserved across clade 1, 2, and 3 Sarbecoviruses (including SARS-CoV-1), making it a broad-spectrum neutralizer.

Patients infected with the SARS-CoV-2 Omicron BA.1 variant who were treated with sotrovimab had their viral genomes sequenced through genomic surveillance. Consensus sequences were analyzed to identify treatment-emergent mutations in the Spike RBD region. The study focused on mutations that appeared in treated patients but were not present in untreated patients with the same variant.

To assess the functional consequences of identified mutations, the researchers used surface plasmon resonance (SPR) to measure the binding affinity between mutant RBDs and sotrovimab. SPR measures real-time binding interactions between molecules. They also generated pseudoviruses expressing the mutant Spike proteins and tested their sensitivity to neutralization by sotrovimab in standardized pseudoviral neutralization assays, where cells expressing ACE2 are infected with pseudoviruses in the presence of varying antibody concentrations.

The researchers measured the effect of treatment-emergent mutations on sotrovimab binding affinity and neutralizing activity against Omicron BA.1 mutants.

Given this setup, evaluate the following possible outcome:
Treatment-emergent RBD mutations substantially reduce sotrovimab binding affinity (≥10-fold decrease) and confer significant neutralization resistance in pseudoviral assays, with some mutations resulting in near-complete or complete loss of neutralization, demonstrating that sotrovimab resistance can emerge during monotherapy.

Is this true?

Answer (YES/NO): YES